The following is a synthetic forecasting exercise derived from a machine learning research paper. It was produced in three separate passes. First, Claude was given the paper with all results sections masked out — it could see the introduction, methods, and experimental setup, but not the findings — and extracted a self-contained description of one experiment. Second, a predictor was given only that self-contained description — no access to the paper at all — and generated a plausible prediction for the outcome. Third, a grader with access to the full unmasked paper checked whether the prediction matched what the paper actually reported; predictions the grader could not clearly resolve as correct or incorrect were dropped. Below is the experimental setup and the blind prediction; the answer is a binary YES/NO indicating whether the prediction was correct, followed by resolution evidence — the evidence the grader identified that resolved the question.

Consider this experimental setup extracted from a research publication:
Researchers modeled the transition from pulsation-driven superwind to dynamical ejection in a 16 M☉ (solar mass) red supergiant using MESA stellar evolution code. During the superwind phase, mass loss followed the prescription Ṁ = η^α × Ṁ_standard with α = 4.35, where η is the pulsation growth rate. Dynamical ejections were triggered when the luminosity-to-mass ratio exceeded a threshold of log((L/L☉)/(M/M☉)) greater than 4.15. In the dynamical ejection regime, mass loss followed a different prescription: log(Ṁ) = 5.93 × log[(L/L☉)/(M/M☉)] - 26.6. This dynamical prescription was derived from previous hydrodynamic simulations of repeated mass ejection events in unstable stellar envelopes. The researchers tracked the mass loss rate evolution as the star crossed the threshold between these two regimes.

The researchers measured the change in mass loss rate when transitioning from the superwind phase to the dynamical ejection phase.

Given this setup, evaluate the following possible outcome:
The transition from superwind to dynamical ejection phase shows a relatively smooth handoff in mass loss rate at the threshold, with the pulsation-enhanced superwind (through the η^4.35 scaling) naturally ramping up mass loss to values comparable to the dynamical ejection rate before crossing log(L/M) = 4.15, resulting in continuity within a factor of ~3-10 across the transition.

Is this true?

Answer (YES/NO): NO